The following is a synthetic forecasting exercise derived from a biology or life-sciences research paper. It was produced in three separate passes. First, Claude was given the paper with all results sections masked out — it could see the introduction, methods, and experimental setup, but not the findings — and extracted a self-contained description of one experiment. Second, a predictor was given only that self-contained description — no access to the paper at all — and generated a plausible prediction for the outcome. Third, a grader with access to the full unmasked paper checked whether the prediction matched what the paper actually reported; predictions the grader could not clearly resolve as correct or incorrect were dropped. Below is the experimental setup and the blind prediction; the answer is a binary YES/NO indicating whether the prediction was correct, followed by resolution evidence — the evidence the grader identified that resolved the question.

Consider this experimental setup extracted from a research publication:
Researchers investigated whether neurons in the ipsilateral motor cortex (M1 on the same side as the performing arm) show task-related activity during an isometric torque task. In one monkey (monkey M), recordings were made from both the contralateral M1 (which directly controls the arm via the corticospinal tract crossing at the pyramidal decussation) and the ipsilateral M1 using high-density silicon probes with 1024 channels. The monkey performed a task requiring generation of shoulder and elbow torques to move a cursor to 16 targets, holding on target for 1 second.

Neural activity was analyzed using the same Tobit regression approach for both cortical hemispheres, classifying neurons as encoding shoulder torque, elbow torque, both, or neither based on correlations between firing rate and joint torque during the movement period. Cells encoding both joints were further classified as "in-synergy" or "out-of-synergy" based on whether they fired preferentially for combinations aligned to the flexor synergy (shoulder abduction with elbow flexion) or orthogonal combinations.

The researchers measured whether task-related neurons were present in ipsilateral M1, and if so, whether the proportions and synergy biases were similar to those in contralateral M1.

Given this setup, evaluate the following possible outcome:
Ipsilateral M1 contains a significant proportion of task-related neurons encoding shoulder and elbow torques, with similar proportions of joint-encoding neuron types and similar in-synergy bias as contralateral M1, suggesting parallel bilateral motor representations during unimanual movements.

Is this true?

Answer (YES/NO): NO